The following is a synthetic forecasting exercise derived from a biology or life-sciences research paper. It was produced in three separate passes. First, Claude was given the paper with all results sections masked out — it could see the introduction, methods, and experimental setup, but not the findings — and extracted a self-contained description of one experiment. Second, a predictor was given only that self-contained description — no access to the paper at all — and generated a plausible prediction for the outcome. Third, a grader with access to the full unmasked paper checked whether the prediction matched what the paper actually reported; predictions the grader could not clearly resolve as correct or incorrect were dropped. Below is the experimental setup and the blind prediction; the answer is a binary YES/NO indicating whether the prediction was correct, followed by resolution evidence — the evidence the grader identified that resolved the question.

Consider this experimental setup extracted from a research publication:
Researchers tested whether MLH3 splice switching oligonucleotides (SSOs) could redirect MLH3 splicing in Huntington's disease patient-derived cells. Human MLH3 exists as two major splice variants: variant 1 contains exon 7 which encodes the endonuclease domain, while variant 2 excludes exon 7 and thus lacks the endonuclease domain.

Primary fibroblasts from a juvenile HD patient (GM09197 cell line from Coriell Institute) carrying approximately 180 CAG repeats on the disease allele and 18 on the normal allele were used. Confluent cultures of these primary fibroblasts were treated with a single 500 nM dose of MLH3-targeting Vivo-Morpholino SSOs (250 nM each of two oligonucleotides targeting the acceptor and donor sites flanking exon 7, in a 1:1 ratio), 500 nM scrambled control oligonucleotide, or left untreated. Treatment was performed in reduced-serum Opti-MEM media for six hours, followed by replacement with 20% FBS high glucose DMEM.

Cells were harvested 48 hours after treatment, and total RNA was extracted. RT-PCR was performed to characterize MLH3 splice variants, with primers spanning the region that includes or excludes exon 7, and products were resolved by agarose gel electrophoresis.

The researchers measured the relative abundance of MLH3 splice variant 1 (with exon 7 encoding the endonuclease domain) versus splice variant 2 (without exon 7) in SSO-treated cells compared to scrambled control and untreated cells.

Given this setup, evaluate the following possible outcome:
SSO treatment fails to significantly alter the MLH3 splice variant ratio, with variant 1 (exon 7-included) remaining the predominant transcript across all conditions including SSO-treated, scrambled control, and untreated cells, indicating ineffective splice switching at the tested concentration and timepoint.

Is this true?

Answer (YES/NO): NO